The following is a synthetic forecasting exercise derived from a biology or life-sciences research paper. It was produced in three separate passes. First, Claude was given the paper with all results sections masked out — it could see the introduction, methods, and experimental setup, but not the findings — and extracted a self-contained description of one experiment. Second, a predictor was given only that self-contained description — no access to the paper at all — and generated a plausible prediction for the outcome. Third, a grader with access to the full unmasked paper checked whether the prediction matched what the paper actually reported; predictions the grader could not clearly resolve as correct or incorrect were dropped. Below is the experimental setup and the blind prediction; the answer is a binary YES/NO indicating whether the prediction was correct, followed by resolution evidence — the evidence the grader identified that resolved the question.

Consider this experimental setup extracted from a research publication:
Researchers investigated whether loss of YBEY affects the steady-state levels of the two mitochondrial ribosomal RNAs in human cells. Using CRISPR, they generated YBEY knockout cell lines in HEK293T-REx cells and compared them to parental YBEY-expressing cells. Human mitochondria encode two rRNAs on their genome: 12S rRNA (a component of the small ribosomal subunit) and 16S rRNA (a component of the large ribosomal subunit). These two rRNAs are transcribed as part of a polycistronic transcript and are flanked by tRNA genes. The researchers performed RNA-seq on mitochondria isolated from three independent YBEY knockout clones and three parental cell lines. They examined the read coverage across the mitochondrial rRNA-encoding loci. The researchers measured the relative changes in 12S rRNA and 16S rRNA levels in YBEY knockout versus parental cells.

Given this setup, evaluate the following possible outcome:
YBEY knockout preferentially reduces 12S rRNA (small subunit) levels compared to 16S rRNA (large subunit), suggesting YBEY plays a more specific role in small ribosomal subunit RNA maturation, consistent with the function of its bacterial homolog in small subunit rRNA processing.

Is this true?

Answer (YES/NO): YES